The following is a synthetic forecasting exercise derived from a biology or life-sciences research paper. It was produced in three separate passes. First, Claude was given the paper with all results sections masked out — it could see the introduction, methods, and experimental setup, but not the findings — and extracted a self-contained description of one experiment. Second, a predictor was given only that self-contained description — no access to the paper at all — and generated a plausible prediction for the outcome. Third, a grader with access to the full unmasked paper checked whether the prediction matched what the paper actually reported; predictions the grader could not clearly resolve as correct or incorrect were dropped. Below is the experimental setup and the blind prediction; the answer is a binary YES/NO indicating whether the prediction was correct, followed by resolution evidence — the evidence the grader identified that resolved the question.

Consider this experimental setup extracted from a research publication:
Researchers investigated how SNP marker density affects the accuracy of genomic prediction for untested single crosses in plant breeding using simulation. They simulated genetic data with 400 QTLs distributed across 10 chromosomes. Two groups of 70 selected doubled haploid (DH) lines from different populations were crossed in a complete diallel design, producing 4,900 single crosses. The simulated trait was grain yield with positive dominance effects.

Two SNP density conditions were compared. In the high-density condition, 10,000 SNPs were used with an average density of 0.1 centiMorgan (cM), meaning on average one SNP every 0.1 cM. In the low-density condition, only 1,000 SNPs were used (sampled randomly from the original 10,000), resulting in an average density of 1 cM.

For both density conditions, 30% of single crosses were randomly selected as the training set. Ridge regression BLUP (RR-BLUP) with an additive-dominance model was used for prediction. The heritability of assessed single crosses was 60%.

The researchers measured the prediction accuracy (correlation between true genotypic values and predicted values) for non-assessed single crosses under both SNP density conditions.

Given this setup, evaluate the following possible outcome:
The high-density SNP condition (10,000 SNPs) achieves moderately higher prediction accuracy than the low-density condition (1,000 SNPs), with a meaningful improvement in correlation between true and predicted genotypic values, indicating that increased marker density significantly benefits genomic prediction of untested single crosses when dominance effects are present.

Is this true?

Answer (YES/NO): NO